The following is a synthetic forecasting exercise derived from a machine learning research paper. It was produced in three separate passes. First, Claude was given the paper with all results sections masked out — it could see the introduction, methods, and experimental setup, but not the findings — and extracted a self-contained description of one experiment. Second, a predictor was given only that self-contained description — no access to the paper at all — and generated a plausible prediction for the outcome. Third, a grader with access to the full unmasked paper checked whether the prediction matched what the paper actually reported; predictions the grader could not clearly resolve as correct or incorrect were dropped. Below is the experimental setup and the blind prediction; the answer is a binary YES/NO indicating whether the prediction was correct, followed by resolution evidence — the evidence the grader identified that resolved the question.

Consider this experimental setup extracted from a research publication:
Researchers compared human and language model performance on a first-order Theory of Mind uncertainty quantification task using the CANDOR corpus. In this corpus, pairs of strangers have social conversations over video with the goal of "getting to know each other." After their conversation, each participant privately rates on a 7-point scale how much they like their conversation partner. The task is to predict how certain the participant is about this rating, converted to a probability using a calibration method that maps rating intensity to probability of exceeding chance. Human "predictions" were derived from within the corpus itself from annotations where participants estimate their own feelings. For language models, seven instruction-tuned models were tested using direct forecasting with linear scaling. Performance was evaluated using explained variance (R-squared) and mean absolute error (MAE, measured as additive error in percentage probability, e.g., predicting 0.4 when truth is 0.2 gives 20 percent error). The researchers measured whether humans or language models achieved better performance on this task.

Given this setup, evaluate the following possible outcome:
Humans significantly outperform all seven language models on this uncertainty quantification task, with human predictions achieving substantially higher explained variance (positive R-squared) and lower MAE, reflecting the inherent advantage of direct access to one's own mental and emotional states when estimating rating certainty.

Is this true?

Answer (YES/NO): NO